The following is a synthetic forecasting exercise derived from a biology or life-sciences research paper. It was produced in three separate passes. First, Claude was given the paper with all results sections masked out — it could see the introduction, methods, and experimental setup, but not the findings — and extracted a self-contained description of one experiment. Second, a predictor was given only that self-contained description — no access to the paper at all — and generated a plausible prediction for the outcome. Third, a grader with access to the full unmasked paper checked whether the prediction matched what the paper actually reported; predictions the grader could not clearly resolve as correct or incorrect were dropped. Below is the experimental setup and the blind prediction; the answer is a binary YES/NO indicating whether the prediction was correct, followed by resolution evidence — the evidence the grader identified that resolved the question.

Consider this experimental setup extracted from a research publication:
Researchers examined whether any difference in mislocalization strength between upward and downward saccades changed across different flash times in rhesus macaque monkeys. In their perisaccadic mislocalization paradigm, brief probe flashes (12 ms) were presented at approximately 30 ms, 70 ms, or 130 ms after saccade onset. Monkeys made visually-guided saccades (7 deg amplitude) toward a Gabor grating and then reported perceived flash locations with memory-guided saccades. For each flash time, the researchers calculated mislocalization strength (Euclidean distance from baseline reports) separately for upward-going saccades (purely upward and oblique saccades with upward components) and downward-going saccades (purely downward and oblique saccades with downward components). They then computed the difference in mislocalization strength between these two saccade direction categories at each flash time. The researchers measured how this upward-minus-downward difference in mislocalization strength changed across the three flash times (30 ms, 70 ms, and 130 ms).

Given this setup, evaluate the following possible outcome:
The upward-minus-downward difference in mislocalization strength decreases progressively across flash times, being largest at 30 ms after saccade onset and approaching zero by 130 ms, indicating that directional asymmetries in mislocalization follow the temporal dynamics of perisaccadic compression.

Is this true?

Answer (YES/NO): YES